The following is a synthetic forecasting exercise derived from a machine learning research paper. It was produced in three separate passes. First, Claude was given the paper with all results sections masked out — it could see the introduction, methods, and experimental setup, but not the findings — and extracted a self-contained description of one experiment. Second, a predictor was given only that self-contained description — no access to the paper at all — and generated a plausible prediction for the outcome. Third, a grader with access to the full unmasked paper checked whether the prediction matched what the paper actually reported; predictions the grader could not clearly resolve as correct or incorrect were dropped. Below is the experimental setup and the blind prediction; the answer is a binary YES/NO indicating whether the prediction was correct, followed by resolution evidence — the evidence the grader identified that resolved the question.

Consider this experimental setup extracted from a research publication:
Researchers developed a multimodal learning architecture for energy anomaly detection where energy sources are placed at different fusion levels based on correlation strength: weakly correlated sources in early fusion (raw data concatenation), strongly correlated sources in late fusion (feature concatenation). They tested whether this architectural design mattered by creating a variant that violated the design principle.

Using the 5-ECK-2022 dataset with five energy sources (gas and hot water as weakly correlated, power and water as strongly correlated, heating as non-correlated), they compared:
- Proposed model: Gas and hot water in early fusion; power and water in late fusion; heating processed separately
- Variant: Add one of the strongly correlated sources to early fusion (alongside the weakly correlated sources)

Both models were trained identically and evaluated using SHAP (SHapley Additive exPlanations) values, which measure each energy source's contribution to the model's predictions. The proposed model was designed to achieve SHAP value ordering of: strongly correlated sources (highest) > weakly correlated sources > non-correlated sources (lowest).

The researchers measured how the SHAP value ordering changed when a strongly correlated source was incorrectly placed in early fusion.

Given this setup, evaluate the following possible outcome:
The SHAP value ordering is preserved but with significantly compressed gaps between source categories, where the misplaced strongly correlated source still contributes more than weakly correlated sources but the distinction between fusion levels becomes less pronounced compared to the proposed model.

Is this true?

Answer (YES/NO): NO